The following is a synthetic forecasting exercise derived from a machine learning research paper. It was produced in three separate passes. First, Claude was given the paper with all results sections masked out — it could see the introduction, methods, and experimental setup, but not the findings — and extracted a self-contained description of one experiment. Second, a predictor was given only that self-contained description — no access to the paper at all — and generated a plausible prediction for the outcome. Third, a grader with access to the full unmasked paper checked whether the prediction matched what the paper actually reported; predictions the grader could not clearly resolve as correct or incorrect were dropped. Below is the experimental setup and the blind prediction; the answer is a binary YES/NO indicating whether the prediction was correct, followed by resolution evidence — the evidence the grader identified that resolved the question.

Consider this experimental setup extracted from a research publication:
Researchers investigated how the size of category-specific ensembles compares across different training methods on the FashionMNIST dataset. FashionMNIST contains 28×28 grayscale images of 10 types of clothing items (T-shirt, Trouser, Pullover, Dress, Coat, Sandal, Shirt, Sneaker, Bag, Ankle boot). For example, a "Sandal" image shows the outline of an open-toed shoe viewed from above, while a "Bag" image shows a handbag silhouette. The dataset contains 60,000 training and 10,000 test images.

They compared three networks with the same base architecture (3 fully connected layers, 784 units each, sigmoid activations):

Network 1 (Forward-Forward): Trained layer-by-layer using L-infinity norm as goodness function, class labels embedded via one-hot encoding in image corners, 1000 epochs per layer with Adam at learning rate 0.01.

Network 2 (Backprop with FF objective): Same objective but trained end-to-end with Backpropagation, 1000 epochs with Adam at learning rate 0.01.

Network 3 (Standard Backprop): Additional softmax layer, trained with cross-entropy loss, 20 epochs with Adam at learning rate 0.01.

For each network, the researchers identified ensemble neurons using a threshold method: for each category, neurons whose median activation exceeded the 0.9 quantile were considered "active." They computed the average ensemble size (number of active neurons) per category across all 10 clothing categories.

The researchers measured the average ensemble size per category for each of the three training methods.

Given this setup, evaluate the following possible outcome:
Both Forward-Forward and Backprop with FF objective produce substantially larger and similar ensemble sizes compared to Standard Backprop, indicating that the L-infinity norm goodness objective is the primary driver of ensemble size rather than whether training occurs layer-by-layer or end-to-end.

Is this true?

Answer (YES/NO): NO